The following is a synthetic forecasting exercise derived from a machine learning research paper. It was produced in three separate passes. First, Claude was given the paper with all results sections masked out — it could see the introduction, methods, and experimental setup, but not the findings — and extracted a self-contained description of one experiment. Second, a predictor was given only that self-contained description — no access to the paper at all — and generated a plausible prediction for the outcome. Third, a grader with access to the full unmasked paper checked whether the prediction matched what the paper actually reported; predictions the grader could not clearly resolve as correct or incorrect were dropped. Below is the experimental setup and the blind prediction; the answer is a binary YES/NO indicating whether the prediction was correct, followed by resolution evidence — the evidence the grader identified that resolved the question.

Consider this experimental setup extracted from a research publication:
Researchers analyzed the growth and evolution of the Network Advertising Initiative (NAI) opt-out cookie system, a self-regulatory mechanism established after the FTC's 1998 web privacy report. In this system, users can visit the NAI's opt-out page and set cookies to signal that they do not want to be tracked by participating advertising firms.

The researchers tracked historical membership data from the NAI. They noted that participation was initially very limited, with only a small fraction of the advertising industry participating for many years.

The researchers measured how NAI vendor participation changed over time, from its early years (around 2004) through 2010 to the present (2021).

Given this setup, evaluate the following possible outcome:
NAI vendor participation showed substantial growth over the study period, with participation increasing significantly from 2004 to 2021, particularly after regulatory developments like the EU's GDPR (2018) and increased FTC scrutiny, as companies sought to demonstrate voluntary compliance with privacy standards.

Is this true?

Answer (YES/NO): NO